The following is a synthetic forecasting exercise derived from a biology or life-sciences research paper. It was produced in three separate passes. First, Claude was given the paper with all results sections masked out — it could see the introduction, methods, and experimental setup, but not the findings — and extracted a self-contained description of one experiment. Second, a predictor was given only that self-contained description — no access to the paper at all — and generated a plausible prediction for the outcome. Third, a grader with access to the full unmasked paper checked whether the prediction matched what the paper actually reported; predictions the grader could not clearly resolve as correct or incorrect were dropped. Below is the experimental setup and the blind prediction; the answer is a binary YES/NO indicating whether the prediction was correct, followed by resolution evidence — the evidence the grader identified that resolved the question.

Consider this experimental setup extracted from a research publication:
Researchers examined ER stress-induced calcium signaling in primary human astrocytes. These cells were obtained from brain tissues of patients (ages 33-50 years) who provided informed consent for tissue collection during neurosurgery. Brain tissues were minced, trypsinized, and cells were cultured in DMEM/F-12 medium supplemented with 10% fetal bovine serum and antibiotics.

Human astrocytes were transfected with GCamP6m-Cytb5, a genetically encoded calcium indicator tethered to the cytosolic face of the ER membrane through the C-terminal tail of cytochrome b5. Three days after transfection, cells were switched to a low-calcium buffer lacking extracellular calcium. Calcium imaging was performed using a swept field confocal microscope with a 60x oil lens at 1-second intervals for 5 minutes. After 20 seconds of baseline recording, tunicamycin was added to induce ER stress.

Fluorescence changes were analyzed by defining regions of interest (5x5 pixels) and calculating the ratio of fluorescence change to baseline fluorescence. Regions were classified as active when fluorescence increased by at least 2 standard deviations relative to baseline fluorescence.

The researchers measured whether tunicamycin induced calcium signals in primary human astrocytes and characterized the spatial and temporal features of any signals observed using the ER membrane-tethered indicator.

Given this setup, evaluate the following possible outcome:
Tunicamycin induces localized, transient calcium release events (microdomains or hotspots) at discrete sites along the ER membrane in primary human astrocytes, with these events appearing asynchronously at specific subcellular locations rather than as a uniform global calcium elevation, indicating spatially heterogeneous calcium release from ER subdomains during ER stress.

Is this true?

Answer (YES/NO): YES